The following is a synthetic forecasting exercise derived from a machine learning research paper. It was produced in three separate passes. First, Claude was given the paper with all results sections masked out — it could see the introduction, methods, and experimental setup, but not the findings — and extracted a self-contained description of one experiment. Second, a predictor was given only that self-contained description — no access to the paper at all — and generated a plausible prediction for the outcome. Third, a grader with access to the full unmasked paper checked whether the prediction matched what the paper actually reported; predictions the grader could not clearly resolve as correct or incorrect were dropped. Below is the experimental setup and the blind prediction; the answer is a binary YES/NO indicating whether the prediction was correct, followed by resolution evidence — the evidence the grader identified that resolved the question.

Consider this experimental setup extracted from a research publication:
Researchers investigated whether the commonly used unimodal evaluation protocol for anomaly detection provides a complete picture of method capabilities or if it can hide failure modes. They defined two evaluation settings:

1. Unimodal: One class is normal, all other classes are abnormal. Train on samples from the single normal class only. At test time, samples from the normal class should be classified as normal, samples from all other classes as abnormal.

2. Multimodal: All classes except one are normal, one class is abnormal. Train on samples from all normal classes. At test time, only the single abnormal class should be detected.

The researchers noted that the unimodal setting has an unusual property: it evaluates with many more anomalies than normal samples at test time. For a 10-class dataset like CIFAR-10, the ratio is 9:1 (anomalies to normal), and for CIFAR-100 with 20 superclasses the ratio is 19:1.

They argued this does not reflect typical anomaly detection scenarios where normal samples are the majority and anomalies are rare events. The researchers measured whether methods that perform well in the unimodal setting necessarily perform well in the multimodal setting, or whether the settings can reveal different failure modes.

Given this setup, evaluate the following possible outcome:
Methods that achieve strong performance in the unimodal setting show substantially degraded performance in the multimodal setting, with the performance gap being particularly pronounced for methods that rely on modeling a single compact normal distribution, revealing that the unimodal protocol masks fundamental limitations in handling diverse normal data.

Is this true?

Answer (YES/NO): NO